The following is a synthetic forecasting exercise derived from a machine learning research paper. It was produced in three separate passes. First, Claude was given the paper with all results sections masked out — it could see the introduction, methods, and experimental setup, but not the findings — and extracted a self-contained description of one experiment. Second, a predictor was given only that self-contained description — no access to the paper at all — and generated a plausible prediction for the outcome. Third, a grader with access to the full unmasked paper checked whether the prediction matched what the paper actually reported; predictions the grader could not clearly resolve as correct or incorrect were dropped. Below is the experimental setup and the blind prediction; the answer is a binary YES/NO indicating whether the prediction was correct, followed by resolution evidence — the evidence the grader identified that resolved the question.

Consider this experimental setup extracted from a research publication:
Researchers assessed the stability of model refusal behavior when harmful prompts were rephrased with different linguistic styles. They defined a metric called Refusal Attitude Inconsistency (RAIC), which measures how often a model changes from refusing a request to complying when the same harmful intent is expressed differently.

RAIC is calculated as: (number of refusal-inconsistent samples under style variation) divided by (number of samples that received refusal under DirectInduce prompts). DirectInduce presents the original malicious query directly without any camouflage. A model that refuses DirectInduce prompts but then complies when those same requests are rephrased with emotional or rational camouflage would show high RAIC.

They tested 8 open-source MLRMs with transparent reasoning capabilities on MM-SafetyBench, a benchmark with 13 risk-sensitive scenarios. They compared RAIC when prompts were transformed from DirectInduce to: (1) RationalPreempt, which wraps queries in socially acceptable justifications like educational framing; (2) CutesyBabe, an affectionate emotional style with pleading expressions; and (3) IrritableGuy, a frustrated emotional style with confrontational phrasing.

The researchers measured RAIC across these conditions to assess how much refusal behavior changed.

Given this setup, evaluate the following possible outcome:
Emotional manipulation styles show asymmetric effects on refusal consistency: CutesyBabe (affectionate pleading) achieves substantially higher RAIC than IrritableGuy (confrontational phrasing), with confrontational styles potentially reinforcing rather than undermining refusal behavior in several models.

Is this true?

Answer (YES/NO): NO